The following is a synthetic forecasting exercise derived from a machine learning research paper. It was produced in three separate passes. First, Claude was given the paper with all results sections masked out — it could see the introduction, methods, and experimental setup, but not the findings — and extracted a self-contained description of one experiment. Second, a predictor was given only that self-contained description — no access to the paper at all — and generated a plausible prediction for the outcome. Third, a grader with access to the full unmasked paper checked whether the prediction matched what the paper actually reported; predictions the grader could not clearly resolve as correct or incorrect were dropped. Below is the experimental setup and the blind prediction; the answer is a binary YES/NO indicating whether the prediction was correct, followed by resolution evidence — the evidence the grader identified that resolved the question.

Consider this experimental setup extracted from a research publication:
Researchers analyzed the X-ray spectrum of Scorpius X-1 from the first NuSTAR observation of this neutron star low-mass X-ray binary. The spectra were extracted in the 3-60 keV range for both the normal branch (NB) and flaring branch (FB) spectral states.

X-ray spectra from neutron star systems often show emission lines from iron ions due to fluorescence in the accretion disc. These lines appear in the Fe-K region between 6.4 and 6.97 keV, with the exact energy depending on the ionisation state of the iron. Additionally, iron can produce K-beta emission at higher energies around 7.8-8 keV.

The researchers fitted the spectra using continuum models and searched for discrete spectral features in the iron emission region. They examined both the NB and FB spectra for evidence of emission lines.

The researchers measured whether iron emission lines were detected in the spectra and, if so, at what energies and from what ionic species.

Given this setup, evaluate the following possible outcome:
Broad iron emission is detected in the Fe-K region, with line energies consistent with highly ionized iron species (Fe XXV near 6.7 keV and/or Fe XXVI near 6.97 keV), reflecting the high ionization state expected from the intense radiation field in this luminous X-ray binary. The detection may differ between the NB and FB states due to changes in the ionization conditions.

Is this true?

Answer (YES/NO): YES